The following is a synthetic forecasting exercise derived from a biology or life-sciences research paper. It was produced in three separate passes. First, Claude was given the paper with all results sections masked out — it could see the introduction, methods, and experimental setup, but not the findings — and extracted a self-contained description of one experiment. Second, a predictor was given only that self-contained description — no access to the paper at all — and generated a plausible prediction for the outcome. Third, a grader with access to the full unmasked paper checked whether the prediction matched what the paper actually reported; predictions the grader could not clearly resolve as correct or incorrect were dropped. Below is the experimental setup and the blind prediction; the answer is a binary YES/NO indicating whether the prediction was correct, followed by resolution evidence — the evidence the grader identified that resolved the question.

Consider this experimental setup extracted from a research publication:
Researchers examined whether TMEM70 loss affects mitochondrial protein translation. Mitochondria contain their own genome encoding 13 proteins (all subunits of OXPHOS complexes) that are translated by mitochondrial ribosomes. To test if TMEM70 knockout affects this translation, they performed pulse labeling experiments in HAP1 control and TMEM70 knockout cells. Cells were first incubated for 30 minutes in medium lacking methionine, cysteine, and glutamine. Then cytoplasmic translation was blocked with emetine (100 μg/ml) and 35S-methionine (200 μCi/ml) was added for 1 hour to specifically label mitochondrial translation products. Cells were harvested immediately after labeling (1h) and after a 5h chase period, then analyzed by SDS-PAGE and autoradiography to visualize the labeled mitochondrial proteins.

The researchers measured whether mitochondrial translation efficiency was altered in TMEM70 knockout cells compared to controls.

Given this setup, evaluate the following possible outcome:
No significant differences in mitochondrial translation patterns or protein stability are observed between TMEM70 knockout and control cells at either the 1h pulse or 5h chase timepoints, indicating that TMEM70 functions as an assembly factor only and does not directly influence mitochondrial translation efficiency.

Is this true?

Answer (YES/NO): NO